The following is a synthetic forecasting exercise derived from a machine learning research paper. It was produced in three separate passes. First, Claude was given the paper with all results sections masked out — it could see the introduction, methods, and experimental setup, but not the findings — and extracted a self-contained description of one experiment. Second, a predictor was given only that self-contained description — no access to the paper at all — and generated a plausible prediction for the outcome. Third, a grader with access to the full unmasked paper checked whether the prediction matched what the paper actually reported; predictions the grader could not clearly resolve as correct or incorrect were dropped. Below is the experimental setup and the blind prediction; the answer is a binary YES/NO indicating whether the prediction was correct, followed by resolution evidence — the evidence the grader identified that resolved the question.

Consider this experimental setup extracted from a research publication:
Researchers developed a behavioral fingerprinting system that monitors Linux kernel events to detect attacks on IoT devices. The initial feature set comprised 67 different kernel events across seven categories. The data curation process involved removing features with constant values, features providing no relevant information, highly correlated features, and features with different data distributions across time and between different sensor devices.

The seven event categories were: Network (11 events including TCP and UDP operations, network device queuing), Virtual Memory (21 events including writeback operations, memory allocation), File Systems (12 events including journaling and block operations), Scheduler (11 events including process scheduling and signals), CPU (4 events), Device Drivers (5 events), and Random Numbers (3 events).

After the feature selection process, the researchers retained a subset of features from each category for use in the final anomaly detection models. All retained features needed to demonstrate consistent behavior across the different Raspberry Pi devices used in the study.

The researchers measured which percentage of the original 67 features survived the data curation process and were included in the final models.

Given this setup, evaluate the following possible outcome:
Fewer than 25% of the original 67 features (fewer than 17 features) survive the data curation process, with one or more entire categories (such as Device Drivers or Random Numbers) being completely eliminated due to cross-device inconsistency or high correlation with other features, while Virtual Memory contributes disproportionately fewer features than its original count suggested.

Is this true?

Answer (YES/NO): NO